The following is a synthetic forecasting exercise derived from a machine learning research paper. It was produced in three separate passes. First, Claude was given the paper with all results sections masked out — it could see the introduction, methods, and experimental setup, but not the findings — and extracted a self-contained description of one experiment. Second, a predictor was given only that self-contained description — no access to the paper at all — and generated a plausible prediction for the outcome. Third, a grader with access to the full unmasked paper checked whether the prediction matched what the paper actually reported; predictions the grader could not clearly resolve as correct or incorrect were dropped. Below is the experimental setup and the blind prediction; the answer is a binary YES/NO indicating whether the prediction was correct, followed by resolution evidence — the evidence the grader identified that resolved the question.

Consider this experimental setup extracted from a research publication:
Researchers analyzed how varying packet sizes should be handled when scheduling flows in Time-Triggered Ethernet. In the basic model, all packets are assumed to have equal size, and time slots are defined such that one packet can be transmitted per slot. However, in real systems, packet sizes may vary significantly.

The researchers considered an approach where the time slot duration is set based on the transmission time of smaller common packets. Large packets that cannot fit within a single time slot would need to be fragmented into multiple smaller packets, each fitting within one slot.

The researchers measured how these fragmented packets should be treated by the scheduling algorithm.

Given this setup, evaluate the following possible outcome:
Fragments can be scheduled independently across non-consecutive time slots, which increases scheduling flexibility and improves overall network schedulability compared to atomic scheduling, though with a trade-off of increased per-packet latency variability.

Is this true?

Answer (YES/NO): NO